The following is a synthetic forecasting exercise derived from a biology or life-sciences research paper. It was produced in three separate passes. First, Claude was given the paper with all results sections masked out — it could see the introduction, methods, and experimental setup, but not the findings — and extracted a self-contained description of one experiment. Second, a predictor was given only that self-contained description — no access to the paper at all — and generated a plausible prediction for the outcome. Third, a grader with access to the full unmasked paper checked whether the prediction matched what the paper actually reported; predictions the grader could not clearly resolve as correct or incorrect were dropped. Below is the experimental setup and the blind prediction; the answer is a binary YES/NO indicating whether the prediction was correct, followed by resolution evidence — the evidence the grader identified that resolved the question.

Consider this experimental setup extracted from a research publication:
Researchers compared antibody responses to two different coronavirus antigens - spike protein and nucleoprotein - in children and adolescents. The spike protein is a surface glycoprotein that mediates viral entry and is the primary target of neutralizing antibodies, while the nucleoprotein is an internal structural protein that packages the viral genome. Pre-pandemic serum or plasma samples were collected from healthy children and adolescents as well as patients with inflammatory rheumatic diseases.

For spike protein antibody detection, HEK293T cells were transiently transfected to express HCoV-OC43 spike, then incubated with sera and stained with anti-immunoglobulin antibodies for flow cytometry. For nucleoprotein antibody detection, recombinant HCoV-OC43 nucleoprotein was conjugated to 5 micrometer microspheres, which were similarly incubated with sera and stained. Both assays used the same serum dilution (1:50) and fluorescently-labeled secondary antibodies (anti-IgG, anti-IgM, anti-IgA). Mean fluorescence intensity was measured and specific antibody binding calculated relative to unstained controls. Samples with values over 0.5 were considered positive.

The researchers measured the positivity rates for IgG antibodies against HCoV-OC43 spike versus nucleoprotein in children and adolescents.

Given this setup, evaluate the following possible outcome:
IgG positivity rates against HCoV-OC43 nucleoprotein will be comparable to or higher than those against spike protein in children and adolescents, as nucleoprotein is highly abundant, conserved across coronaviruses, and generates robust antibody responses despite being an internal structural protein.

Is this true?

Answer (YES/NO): NO